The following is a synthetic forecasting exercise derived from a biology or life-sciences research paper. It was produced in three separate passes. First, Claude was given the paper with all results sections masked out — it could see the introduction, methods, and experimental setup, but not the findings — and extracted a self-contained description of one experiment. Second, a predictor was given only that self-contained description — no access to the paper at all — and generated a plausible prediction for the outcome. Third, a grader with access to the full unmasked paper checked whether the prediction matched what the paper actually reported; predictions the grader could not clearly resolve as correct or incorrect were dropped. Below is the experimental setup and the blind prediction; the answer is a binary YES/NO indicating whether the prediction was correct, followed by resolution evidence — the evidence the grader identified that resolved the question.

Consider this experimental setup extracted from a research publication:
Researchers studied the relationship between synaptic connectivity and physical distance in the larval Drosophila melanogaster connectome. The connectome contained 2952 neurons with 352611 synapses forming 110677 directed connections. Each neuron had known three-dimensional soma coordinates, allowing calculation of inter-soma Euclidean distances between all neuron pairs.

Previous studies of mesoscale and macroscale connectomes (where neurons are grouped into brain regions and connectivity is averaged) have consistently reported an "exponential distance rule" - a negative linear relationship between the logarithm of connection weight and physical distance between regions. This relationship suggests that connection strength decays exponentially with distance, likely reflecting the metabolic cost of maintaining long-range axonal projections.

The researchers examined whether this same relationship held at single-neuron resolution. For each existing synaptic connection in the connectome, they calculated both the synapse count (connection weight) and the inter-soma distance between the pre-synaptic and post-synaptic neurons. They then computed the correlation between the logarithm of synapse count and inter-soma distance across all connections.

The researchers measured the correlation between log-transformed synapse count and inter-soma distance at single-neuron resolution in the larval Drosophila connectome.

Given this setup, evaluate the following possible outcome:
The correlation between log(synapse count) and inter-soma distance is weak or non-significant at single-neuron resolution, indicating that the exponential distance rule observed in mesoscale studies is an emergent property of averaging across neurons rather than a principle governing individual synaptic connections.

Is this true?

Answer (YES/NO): YES